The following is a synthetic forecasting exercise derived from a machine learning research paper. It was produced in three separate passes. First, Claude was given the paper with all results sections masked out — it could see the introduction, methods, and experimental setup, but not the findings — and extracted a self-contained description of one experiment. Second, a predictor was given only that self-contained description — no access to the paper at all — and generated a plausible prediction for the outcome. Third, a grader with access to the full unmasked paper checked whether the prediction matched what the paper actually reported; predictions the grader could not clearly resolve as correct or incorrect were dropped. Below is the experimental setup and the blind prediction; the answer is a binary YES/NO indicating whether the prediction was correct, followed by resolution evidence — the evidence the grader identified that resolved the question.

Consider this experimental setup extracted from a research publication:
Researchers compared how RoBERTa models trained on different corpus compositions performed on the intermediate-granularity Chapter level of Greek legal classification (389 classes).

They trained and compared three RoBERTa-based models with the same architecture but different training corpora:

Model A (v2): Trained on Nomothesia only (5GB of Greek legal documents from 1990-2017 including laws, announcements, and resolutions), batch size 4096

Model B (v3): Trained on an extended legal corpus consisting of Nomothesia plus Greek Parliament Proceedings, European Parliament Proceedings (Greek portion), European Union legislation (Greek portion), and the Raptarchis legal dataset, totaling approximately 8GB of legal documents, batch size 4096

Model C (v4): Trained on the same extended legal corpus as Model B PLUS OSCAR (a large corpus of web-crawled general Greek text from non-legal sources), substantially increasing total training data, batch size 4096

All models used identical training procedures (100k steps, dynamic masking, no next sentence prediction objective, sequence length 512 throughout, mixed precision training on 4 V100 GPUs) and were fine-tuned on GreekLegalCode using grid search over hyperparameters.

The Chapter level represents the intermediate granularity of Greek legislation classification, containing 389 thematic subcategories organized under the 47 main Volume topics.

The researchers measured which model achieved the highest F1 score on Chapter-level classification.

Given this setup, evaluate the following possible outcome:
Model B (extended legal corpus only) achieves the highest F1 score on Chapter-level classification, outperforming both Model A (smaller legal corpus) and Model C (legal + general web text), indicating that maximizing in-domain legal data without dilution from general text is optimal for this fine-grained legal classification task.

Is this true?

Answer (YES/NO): YES